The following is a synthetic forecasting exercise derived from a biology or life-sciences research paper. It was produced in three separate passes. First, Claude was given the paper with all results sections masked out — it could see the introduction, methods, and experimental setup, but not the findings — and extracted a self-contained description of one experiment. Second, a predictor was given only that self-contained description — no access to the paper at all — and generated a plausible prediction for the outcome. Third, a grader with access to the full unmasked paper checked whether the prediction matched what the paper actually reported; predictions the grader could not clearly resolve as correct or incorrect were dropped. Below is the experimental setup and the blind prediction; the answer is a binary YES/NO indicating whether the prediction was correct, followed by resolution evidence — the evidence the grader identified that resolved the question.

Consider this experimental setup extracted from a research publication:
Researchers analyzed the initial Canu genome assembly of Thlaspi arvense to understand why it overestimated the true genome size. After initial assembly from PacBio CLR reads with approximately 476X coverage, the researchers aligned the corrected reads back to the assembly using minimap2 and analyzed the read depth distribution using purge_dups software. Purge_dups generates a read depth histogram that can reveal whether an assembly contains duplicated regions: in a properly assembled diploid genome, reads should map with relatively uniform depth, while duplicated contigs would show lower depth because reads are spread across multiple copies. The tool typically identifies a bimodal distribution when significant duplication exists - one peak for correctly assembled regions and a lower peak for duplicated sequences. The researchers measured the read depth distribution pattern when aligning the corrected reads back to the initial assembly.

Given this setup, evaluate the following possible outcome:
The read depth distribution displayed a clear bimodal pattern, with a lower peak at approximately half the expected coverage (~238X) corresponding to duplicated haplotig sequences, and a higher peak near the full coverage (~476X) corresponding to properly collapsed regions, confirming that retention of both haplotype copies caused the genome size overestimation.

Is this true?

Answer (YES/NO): NO